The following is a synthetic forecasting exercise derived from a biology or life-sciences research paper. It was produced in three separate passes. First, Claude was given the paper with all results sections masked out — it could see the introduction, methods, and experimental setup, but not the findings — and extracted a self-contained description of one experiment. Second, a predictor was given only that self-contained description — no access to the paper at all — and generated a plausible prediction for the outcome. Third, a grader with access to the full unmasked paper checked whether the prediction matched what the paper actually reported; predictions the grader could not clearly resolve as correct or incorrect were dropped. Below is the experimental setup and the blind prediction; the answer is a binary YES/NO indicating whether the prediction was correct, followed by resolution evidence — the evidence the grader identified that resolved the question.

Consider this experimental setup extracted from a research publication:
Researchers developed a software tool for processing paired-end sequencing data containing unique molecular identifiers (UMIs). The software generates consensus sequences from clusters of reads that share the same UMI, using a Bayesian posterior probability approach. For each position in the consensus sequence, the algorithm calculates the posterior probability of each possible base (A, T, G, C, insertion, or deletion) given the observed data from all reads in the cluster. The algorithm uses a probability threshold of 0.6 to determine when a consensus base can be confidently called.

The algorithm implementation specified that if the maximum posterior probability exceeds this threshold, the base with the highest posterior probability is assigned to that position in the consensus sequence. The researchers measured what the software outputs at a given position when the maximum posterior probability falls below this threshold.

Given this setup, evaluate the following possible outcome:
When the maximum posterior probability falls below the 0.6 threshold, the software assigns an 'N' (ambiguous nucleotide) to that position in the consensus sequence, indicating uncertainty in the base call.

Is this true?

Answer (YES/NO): YES